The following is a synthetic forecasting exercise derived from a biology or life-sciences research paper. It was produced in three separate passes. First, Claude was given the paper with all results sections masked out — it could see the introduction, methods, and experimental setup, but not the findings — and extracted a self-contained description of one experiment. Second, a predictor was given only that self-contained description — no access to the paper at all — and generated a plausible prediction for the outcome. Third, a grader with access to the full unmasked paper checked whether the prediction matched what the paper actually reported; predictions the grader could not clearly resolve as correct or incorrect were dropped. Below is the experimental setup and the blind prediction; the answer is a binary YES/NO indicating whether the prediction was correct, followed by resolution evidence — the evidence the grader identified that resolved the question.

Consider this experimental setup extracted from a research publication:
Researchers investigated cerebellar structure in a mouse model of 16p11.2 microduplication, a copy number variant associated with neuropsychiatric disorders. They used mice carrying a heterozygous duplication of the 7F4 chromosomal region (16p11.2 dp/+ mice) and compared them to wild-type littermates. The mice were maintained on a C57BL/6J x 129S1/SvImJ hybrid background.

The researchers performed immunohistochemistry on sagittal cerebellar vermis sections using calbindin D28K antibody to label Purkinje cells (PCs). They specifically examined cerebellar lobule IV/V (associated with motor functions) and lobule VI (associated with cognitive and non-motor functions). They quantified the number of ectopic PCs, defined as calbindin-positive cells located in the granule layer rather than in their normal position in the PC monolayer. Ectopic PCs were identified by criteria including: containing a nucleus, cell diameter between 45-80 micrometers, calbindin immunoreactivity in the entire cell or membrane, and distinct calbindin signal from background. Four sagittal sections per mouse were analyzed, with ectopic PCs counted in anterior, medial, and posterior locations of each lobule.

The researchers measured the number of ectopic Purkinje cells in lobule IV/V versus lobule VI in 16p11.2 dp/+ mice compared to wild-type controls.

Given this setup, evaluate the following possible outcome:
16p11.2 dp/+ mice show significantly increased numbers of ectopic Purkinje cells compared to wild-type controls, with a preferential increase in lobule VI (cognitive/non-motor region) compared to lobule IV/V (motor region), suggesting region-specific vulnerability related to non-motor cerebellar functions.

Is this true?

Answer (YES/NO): YES